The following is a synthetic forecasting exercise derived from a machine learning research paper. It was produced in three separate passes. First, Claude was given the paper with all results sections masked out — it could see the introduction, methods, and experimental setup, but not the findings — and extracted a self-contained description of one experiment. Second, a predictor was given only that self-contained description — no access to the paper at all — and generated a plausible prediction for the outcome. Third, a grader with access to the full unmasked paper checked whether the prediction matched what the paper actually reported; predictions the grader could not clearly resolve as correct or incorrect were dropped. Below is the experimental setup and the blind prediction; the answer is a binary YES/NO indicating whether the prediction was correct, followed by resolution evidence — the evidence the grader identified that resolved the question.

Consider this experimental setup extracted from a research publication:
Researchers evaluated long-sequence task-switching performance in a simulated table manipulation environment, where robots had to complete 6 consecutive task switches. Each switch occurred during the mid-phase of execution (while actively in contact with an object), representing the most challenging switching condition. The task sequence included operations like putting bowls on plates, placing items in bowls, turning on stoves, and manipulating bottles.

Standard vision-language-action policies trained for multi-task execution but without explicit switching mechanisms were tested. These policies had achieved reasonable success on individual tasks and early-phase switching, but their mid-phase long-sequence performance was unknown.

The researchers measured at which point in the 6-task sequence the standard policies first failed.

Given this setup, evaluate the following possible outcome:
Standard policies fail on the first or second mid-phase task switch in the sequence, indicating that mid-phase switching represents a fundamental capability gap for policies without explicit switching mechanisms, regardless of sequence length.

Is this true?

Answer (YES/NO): YES